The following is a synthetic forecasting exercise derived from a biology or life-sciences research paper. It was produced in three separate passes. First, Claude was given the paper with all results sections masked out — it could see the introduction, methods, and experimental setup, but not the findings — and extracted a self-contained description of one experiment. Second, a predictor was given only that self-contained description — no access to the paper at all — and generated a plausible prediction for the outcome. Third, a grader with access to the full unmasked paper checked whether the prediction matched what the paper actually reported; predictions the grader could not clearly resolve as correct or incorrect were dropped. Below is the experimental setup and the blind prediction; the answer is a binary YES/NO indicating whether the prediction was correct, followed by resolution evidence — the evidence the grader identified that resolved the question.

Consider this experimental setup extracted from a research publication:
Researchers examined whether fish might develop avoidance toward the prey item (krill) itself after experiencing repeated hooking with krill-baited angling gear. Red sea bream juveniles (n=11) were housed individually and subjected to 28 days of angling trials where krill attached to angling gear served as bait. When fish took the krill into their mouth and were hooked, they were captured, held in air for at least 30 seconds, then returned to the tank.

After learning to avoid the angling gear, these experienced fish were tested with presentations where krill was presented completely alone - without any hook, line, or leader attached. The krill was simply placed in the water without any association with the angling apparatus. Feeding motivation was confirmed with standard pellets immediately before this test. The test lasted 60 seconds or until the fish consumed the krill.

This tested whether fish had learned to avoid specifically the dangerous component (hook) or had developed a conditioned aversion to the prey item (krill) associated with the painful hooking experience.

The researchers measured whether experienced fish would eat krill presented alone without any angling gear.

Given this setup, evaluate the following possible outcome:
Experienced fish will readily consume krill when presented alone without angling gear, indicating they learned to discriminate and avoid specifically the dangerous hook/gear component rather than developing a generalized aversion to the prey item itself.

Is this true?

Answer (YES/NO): YES